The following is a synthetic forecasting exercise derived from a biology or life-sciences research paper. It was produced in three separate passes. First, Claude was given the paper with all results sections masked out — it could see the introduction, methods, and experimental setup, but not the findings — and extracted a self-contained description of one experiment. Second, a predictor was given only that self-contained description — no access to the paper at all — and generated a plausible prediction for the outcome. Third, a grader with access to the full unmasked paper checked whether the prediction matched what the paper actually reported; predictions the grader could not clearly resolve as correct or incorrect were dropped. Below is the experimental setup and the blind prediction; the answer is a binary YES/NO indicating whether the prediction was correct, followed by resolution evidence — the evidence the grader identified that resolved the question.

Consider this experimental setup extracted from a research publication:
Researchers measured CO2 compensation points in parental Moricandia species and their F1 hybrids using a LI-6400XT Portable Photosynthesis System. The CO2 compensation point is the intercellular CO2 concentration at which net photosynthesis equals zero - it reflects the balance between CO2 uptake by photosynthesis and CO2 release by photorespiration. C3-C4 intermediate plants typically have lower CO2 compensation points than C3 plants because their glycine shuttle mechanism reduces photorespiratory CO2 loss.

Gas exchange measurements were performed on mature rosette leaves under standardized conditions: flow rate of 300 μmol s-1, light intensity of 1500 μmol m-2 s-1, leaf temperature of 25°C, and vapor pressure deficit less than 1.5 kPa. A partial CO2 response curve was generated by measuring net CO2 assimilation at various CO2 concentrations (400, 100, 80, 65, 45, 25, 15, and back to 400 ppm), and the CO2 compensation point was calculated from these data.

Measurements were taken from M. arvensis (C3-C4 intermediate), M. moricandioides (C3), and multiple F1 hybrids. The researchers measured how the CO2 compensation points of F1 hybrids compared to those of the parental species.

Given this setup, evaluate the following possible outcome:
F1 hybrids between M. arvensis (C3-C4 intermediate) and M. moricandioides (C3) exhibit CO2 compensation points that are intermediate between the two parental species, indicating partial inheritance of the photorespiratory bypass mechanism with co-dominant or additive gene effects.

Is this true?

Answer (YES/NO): YES